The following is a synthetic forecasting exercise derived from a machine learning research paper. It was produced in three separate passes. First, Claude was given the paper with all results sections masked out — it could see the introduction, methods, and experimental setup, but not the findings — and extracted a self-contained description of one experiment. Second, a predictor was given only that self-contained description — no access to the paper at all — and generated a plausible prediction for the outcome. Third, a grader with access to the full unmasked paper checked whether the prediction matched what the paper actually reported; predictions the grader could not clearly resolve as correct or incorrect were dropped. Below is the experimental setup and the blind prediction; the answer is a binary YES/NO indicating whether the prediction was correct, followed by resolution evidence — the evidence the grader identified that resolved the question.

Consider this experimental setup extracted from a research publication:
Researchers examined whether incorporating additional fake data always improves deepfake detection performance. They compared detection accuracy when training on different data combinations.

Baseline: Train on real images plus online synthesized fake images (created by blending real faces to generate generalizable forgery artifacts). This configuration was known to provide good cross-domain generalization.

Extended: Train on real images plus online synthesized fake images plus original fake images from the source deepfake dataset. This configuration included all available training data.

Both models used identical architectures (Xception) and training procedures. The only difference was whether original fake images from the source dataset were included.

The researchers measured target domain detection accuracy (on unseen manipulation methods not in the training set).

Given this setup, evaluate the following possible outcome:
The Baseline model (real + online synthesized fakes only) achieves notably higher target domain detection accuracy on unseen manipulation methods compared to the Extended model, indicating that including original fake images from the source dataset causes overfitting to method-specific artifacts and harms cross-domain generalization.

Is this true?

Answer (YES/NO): YES